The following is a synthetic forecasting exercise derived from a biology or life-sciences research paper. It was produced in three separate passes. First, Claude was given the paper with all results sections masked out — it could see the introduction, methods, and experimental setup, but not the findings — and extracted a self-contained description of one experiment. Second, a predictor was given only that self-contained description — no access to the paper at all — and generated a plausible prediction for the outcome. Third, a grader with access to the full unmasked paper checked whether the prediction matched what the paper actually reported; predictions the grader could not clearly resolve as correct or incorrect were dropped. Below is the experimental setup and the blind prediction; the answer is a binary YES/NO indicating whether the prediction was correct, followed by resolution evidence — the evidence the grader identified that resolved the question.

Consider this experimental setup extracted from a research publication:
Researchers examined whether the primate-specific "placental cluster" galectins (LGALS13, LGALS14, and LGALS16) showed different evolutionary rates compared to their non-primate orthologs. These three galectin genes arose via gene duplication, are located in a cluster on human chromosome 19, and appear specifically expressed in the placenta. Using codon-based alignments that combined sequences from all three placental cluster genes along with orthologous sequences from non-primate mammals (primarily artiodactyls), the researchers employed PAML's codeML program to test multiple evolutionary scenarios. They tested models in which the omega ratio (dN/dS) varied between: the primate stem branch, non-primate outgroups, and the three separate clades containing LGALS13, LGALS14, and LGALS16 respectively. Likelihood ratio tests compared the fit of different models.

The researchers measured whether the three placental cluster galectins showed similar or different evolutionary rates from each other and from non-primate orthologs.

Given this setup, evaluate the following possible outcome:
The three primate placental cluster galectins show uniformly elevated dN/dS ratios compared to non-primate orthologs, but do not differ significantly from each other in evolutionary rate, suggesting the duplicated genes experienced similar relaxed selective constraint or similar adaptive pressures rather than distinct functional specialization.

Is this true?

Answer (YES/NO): NO